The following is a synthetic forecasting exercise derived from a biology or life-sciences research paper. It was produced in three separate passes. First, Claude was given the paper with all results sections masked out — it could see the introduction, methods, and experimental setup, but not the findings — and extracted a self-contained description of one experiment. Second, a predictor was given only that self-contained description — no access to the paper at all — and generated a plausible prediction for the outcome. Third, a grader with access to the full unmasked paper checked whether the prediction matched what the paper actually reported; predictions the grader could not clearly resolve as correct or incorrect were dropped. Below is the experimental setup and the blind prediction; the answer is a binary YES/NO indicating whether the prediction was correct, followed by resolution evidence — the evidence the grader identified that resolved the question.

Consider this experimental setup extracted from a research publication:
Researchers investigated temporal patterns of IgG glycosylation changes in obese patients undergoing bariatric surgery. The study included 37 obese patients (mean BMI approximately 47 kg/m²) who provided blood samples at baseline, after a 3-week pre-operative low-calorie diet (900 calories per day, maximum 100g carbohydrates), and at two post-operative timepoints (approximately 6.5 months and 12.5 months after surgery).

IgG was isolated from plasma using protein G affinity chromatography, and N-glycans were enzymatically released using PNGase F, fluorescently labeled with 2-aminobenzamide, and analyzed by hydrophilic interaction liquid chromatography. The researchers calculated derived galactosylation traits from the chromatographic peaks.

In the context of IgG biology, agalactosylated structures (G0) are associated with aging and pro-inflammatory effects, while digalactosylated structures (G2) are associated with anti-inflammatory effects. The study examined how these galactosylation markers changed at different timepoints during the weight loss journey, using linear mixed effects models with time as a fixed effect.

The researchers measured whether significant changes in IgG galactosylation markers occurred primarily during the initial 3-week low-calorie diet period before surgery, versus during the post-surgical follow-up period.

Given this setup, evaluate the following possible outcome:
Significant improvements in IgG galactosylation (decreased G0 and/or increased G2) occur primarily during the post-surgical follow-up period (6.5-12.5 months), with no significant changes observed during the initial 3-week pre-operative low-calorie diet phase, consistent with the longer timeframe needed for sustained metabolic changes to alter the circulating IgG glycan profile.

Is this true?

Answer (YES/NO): YES